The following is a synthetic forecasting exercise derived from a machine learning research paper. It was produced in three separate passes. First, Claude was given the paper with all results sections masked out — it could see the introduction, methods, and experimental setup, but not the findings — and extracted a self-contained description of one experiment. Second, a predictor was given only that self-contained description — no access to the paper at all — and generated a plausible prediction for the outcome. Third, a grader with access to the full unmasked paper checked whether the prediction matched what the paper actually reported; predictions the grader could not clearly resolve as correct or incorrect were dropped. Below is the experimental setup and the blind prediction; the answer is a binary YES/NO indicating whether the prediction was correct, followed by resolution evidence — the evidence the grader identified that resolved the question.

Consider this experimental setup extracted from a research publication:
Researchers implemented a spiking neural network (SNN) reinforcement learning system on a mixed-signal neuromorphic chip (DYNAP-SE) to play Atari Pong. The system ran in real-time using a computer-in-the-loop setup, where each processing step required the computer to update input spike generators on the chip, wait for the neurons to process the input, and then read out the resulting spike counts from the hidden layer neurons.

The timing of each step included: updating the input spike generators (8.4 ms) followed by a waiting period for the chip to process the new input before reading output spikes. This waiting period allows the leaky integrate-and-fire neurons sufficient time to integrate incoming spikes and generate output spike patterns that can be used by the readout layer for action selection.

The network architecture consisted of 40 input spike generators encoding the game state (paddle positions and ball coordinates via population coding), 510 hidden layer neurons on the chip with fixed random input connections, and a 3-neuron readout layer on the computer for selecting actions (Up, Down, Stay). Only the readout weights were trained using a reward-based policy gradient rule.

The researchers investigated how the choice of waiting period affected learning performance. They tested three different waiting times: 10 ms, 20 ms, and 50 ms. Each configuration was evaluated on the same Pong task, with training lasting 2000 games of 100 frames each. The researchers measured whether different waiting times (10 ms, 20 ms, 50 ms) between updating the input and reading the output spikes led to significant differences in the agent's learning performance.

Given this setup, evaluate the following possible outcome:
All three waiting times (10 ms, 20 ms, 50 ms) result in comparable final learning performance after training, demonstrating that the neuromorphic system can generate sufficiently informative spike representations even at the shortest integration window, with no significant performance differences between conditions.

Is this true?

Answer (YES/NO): YES